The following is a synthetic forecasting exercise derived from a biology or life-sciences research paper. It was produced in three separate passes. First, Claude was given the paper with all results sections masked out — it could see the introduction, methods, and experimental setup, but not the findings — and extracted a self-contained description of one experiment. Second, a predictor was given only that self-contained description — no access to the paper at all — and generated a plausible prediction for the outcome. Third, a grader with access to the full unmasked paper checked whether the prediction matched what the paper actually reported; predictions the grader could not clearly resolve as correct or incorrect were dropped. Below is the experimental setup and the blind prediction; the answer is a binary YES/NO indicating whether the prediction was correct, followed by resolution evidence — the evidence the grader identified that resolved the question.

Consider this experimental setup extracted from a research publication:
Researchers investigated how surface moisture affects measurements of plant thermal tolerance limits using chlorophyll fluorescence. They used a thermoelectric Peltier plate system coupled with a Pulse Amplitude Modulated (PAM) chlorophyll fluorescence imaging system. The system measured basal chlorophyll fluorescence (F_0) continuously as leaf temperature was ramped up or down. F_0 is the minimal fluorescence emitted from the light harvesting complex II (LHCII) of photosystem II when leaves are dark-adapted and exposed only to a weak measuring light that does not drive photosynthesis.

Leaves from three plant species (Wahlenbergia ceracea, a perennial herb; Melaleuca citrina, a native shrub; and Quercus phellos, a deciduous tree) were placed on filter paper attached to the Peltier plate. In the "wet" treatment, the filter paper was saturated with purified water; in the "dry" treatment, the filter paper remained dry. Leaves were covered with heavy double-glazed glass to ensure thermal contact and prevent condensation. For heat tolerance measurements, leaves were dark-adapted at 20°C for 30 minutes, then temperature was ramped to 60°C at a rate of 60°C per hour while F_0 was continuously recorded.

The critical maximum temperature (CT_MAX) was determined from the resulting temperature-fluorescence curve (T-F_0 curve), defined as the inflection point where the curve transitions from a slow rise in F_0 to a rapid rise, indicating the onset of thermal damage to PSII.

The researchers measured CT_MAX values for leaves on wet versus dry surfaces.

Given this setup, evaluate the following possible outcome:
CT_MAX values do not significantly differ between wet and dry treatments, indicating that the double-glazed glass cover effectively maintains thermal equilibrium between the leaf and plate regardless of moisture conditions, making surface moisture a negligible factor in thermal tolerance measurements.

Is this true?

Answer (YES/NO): YES